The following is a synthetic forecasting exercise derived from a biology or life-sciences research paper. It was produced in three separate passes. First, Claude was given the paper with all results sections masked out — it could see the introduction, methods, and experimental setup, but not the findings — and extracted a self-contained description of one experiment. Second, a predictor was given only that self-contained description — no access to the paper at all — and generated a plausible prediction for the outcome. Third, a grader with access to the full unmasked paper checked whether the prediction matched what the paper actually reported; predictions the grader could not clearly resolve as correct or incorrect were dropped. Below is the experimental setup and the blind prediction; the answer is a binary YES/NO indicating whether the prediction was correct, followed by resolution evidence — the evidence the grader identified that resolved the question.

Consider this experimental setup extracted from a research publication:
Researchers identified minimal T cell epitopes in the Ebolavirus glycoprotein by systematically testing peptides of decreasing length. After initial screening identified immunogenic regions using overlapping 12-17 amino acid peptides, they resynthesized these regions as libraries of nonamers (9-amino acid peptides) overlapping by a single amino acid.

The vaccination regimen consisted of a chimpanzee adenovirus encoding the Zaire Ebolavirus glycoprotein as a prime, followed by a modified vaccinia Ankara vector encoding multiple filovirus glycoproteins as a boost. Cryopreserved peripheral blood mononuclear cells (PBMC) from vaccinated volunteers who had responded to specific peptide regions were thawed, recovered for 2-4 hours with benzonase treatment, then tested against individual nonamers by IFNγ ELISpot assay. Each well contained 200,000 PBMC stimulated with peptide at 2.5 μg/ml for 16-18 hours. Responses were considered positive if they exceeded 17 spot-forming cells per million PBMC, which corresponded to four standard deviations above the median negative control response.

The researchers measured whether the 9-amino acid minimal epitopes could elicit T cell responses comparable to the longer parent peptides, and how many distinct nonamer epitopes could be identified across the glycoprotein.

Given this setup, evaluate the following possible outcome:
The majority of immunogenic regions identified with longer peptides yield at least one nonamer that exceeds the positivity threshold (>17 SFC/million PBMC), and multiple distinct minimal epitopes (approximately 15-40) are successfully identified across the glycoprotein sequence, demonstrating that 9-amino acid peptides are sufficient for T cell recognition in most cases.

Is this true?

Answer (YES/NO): NO